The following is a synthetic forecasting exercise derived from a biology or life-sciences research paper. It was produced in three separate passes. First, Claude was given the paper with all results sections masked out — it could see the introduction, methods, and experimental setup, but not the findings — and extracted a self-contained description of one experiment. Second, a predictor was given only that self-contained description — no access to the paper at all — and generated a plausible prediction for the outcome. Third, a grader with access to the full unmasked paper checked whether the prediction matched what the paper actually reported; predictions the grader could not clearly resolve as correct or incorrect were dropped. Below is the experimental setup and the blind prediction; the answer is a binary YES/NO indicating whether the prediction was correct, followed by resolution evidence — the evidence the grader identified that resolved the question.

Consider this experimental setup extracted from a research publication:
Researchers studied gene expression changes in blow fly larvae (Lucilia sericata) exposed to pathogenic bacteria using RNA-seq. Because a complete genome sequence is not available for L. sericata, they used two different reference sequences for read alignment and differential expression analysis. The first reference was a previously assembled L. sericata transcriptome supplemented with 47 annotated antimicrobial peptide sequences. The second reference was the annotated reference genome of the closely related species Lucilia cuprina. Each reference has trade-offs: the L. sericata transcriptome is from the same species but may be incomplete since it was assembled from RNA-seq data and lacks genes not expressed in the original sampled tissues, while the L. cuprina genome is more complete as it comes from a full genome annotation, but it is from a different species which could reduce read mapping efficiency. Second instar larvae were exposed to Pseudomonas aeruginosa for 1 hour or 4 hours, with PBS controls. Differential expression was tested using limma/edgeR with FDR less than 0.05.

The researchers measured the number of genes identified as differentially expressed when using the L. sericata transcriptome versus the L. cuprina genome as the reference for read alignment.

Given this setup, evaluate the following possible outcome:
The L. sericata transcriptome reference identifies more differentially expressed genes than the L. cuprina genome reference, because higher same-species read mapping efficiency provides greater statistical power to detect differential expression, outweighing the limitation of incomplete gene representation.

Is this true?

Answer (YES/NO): NO